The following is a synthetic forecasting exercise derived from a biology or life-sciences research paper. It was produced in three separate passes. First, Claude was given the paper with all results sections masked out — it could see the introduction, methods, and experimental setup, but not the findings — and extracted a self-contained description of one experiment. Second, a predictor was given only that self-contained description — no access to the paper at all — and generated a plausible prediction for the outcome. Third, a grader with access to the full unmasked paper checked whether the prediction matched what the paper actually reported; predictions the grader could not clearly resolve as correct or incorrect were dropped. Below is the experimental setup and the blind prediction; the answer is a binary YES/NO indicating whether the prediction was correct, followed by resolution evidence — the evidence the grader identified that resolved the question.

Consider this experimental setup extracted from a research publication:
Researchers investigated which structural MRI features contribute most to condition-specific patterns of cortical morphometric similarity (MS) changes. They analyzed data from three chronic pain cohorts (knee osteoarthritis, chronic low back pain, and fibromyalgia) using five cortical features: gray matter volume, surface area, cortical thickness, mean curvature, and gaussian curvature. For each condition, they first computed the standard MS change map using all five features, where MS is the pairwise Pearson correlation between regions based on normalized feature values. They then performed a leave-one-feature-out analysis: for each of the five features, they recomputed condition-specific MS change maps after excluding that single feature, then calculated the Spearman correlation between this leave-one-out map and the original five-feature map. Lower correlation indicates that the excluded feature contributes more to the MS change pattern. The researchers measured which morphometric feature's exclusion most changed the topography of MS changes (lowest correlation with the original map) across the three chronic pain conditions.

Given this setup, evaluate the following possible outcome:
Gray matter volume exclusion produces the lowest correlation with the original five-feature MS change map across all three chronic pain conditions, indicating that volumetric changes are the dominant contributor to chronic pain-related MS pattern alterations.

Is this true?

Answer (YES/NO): NO